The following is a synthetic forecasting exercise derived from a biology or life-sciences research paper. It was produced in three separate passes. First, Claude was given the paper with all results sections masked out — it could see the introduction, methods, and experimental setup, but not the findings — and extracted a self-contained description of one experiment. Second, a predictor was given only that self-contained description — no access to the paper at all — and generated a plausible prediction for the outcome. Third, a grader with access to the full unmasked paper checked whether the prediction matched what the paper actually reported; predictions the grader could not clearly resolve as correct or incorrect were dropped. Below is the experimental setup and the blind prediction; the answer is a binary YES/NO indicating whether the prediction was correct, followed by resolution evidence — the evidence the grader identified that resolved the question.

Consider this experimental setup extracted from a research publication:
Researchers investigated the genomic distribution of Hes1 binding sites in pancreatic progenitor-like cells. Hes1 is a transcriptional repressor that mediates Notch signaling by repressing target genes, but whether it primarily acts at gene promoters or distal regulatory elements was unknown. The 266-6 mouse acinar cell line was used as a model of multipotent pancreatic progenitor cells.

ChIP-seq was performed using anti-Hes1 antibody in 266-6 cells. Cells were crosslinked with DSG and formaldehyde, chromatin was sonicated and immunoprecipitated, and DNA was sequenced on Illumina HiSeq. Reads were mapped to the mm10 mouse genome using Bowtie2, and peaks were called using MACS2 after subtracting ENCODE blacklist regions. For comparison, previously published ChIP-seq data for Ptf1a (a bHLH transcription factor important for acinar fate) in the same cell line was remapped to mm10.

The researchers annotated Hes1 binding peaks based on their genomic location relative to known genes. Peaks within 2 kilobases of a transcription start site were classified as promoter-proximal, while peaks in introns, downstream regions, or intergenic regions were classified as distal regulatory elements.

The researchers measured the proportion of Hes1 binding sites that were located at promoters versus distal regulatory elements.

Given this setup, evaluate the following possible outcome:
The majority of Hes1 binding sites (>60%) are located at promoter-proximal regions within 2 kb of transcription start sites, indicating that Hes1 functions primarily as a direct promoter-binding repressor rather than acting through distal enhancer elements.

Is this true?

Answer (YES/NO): NO